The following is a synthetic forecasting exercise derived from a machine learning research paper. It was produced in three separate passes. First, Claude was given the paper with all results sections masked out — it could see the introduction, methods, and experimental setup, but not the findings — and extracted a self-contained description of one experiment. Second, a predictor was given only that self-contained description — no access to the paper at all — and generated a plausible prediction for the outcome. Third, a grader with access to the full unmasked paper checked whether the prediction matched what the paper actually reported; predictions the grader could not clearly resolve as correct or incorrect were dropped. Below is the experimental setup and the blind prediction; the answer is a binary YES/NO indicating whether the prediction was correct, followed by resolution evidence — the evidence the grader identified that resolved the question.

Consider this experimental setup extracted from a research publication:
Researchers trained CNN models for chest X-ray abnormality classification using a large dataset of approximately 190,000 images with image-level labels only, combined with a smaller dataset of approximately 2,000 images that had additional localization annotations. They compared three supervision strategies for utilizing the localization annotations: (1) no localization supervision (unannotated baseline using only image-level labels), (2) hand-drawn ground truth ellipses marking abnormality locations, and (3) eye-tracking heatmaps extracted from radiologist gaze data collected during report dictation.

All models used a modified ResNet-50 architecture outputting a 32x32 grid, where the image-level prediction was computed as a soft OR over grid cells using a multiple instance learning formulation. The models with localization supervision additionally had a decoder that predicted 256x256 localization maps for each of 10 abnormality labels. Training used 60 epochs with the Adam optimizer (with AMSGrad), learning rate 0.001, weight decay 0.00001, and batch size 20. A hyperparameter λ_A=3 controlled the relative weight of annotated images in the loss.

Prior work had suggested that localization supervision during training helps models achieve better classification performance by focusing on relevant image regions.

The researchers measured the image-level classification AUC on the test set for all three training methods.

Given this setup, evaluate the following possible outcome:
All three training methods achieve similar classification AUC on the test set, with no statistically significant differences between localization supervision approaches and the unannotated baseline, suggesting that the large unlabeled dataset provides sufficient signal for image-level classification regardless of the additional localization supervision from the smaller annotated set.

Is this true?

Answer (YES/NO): YES